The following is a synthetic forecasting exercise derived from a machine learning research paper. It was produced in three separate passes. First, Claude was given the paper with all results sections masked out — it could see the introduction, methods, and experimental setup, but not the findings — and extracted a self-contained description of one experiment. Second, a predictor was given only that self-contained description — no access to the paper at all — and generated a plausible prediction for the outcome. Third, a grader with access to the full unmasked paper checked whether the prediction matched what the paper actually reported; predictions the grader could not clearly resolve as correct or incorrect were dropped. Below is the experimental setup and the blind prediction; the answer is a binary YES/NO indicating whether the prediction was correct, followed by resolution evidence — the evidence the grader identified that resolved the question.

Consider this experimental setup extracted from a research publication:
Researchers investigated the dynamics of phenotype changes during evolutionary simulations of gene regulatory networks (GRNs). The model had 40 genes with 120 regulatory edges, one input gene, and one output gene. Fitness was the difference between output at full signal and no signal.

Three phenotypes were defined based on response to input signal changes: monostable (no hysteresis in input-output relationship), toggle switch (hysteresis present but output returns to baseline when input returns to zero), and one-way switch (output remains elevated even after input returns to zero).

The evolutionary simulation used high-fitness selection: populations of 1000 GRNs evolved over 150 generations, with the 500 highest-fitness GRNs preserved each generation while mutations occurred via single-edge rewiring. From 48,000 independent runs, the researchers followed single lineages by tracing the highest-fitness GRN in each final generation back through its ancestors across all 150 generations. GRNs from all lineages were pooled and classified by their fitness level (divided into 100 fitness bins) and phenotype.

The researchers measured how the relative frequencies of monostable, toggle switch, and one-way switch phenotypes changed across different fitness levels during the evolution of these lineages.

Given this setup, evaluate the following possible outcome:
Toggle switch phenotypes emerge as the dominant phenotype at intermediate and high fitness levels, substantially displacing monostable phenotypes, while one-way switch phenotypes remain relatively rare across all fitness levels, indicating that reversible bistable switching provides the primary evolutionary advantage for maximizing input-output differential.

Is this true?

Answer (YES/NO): NO